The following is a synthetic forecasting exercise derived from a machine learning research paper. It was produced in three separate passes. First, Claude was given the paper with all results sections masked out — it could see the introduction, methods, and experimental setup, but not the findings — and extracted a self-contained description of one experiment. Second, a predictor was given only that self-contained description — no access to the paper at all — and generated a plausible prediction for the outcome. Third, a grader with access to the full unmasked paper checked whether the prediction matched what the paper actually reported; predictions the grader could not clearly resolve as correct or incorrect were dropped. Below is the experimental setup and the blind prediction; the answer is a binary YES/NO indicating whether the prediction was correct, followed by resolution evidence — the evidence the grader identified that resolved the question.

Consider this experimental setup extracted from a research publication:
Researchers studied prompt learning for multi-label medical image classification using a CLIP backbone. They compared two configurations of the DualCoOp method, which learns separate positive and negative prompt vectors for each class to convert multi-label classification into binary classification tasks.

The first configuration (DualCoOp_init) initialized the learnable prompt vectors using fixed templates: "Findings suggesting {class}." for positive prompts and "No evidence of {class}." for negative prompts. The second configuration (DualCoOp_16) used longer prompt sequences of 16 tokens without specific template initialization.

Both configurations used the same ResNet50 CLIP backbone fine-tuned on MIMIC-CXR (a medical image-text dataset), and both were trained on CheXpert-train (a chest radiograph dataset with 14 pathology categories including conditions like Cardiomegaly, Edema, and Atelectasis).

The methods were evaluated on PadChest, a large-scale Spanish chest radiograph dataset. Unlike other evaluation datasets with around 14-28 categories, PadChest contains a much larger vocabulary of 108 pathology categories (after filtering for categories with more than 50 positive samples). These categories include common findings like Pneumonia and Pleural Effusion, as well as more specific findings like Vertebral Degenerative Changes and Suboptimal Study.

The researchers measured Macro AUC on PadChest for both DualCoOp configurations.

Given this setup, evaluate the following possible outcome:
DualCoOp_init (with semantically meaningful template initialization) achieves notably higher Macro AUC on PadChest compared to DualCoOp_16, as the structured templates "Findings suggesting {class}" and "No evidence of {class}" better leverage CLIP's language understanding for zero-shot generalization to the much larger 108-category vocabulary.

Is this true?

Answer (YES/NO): YES